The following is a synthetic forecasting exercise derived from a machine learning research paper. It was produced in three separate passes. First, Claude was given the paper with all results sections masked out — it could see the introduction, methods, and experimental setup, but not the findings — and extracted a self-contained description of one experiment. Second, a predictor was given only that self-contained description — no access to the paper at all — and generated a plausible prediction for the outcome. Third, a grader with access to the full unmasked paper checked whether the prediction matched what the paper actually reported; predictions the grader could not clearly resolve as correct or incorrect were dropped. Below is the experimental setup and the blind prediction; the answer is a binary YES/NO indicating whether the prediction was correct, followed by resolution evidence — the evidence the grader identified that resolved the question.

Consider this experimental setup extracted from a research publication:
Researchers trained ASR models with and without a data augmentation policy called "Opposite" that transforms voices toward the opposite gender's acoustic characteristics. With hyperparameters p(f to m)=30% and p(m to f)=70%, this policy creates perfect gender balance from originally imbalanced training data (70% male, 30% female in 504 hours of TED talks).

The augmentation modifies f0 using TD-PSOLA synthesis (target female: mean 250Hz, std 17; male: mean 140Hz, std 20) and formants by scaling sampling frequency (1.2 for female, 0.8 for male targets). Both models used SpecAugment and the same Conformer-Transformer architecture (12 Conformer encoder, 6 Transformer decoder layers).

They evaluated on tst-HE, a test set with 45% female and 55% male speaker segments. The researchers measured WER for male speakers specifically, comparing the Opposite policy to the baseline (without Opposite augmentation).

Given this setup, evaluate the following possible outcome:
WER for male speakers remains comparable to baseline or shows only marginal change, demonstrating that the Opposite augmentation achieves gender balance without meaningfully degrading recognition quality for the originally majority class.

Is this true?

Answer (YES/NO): NO